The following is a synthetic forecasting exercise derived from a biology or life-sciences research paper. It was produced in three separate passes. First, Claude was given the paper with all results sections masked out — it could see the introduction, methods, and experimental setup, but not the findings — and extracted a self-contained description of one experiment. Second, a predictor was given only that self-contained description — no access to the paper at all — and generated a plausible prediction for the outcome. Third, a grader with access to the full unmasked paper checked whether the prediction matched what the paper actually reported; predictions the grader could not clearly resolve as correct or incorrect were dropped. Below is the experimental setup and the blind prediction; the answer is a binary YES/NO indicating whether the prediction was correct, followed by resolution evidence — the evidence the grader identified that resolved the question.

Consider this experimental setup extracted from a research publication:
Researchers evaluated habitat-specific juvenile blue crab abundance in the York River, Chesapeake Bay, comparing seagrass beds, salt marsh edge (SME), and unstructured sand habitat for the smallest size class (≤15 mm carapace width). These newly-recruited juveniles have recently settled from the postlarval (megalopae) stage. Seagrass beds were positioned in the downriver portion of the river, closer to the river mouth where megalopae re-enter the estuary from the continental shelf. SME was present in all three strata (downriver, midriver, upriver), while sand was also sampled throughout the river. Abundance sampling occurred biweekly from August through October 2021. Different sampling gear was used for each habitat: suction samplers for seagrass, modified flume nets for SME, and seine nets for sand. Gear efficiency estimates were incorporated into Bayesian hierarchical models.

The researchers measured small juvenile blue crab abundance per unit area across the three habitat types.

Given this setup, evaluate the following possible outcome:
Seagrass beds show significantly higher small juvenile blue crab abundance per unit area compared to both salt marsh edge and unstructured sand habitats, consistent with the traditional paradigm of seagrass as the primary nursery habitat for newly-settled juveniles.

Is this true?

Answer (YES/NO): YES